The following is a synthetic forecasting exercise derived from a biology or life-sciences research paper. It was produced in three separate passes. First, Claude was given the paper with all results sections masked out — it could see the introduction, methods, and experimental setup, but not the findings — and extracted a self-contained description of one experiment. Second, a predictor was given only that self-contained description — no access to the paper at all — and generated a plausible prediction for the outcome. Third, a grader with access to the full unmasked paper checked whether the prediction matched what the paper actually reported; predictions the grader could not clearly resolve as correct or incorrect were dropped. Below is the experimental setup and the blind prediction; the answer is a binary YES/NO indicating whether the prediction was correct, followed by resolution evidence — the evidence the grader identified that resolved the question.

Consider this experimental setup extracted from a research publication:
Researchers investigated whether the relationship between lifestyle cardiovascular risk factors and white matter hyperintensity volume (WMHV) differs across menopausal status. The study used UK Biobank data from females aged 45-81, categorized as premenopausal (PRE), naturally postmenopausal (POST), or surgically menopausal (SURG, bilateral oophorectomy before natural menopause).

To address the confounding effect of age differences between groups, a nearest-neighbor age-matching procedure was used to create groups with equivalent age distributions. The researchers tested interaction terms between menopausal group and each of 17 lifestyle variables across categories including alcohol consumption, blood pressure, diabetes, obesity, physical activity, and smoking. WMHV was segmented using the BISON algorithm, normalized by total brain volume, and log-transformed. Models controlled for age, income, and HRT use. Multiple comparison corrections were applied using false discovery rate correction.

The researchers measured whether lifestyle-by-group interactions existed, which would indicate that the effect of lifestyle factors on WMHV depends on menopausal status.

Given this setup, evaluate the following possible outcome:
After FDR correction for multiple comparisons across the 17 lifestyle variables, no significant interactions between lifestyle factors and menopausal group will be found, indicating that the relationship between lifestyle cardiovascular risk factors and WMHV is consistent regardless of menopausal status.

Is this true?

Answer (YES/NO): NO